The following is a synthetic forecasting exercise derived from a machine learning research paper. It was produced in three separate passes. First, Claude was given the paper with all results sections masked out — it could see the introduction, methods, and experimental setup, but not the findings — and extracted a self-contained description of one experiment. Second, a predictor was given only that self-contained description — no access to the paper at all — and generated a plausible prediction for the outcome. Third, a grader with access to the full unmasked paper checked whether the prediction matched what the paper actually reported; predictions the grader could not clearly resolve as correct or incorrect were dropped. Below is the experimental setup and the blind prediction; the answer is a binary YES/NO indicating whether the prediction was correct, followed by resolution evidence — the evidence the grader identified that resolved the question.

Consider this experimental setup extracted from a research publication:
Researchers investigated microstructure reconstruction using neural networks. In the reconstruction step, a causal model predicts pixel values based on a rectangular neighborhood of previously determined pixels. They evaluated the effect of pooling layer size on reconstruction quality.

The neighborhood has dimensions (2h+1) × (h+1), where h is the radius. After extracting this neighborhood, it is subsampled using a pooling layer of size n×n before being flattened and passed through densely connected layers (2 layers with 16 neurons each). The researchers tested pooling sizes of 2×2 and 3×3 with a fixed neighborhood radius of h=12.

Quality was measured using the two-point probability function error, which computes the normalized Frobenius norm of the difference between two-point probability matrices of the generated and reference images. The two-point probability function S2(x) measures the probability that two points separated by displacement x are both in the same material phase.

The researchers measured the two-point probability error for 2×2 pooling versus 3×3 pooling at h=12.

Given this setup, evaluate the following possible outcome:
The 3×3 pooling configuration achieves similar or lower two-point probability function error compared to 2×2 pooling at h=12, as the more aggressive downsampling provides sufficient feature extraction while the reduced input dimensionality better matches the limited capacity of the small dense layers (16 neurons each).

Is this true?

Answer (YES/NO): YES